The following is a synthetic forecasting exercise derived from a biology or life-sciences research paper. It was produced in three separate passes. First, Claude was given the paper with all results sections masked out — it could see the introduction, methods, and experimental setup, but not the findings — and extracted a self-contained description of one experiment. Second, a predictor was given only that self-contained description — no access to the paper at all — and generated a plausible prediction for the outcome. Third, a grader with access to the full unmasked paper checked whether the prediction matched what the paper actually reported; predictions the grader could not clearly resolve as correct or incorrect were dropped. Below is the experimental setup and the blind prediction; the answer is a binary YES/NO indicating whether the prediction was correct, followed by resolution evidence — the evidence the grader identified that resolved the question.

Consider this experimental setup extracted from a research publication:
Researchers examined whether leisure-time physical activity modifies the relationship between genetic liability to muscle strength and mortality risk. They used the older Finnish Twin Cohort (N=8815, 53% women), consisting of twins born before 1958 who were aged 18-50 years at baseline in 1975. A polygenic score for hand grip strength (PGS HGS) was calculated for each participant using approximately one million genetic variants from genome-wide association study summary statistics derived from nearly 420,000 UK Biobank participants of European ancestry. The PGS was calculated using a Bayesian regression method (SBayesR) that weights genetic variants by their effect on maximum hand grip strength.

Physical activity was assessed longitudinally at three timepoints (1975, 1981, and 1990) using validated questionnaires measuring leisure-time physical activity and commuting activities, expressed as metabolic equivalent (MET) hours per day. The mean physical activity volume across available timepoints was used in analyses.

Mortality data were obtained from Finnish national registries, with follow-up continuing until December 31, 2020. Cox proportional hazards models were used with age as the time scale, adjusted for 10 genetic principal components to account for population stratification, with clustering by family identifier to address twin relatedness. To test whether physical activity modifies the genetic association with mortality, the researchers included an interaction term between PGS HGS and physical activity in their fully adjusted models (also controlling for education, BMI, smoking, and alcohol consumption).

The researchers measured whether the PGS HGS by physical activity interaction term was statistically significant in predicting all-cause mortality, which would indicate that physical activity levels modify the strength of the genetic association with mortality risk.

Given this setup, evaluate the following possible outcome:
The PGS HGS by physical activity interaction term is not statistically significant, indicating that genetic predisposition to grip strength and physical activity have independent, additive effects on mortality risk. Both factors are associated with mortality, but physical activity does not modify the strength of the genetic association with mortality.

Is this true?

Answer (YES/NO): YES